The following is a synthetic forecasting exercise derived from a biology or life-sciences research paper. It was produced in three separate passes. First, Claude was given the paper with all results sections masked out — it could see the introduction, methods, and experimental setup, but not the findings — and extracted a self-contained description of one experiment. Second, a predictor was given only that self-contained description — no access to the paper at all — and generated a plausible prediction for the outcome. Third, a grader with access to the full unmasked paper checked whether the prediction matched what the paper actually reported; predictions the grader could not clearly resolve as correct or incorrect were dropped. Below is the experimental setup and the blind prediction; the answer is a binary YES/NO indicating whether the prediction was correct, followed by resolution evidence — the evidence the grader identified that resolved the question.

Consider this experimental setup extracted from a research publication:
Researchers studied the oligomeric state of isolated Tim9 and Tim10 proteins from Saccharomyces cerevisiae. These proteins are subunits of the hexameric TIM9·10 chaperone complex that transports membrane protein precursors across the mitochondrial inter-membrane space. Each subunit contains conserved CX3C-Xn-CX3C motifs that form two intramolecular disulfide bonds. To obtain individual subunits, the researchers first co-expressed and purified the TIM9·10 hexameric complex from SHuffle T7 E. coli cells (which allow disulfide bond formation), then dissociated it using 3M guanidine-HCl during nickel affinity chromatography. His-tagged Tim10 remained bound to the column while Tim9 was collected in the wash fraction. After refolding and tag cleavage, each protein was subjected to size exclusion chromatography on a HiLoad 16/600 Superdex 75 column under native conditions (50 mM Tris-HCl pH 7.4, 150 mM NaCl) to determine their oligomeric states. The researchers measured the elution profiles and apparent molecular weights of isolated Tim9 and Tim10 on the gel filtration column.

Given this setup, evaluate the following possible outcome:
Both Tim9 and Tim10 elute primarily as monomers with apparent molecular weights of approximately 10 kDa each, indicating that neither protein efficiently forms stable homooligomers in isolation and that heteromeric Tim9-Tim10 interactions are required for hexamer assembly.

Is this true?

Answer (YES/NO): NO